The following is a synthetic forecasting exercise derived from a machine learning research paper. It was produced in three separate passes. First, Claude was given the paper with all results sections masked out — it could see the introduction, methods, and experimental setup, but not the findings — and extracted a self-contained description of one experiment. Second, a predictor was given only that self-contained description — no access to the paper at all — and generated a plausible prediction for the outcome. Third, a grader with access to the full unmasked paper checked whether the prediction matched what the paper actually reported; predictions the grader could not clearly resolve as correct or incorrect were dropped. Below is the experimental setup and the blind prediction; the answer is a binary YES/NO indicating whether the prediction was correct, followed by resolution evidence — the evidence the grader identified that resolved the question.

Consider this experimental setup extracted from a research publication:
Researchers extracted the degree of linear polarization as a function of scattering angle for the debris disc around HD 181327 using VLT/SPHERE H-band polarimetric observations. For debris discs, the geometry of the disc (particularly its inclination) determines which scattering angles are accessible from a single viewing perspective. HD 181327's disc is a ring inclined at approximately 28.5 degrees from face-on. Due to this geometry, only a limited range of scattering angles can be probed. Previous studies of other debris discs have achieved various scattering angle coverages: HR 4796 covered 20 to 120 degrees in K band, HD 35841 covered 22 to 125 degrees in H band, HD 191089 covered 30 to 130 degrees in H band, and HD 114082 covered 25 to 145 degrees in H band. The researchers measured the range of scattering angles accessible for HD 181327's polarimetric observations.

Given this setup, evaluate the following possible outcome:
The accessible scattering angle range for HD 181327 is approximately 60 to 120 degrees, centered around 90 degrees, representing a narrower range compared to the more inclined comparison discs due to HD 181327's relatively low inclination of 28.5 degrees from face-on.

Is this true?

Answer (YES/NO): YES